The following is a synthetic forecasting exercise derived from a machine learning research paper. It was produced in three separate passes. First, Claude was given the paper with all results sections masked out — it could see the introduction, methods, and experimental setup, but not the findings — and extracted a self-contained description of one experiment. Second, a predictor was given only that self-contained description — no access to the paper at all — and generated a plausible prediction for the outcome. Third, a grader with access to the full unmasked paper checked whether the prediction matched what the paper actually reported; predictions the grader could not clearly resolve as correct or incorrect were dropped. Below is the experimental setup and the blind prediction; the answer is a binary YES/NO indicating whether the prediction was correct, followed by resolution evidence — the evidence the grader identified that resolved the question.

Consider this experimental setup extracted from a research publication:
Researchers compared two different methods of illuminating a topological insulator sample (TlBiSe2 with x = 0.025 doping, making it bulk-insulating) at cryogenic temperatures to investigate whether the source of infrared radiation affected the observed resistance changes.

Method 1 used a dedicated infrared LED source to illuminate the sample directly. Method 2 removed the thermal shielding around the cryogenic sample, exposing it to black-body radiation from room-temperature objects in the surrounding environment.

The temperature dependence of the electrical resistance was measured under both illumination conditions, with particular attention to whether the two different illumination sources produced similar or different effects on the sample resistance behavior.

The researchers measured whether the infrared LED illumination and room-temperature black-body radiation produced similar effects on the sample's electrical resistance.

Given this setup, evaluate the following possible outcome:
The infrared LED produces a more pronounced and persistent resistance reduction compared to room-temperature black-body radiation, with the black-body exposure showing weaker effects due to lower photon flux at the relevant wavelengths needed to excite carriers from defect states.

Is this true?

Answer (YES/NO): NO